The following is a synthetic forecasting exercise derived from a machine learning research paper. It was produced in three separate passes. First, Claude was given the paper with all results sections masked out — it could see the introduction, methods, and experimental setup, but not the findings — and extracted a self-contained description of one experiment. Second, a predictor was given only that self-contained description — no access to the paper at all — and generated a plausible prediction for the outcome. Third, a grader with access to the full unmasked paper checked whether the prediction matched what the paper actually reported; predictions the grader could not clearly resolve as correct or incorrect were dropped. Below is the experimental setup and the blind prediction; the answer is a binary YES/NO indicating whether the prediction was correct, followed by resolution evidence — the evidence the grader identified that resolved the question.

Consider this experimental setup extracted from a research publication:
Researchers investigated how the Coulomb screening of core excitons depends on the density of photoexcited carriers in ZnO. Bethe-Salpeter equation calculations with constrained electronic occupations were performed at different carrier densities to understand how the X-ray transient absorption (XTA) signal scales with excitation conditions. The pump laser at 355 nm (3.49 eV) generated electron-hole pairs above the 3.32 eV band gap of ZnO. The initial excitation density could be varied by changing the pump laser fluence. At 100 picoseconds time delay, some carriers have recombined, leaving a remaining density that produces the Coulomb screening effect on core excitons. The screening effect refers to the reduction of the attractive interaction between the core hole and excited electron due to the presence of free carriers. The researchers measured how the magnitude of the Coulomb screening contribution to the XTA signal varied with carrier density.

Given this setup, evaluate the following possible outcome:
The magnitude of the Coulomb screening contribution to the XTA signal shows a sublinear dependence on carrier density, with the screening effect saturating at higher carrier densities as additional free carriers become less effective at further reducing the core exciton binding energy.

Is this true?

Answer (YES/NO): YES